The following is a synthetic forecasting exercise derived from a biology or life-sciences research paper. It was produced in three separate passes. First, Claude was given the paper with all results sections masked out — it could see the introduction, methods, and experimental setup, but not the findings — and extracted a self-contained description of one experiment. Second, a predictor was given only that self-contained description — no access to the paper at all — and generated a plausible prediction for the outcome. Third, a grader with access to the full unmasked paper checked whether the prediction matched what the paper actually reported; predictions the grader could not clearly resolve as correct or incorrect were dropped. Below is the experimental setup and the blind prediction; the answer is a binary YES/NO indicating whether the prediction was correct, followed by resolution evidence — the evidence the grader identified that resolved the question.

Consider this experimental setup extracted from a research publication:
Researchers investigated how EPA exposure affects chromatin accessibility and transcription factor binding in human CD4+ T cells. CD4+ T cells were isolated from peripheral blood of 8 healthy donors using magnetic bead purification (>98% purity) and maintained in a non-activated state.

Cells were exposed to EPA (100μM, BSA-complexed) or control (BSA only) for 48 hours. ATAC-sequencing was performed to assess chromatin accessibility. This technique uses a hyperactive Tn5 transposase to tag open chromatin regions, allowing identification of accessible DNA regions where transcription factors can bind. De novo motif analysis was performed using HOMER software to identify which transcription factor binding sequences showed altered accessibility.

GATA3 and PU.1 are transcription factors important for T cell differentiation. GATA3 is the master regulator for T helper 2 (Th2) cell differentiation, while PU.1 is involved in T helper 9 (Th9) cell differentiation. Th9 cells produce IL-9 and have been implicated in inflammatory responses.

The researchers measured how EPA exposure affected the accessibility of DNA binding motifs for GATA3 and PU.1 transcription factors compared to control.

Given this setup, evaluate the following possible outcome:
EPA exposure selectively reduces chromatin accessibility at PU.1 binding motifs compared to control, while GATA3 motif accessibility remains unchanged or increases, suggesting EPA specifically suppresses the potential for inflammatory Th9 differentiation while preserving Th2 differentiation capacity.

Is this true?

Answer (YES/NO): NO